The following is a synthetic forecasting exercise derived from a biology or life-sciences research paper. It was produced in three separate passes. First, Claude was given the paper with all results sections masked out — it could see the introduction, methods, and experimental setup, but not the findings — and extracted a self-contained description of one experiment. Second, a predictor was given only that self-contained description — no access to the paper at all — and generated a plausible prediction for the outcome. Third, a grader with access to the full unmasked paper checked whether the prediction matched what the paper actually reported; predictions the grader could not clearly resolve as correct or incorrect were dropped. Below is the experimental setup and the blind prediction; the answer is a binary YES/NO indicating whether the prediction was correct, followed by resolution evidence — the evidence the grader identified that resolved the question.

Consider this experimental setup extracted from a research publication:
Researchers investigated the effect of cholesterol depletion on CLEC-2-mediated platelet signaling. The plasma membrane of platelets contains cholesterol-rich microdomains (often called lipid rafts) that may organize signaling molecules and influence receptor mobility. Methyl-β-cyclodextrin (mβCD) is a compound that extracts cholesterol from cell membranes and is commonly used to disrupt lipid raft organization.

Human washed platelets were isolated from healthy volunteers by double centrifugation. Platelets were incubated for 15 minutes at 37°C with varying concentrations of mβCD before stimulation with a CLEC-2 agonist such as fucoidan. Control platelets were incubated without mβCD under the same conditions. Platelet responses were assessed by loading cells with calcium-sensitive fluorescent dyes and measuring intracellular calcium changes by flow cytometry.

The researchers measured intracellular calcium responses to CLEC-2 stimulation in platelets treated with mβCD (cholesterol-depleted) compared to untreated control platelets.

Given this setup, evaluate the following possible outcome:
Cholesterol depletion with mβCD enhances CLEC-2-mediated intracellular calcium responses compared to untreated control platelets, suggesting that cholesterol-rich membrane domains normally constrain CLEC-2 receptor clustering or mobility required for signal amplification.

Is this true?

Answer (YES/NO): NO